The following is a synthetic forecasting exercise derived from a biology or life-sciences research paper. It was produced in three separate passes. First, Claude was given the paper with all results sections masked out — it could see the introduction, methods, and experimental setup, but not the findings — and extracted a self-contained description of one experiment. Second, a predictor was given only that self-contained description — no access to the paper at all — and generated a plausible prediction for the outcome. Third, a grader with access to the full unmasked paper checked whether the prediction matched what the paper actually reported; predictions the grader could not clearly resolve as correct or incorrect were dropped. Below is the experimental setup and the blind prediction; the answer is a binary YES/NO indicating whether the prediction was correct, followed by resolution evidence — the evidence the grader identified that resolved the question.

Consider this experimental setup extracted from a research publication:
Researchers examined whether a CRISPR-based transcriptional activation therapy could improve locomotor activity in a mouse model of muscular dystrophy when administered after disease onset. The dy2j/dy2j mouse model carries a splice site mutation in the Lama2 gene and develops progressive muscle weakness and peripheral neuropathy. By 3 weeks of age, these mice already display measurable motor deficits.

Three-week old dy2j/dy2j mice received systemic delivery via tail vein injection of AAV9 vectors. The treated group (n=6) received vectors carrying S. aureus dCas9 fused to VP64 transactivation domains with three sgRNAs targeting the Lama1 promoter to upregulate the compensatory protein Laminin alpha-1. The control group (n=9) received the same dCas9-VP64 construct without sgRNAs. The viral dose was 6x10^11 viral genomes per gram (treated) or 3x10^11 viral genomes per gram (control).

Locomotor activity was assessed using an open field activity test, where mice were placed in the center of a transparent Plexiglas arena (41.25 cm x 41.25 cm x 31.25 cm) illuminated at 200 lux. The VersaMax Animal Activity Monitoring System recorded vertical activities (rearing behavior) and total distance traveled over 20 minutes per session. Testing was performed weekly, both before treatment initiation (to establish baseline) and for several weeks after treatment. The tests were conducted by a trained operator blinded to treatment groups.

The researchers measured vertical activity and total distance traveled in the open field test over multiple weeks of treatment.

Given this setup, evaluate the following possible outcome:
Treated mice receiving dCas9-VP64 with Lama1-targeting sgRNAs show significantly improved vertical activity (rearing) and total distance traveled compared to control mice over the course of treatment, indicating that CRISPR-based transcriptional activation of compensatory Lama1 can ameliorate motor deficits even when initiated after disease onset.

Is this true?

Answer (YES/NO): YES